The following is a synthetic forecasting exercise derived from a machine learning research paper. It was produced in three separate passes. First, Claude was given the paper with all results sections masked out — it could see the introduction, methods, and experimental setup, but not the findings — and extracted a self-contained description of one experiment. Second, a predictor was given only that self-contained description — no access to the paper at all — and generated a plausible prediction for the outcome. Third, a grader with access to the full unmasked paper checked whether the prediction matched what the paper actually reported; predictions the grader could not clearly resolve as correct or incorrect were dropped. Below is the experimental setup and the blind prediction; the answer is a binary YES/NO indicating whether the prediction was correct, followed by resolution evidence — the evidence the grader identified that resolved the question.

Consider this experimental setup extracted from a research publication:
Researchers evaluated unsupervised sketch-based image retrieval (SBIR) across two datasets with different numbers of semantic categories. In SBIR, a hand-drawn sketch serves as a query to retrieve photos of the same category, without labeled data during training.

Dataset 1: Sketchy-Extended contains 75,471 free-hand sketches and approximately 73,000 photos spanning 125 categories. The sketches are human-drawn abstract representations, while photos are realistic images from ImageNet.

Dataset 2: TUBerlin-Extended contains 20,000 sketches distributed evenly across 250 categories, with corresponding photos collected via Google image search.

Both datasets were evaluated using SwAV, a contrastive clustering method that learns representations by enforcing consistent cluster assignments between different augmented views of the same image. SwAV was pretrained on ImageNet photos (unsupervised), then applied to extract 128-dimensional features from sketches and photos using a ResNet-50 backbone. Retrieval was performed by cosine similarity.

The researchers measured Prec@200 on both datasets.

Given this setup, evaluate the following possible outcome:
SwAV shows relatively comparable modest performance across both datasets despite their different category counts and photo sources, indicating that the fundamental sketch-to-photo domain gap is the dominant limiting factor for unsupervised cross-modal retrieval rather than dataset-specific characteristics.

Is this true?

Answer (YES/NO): NO